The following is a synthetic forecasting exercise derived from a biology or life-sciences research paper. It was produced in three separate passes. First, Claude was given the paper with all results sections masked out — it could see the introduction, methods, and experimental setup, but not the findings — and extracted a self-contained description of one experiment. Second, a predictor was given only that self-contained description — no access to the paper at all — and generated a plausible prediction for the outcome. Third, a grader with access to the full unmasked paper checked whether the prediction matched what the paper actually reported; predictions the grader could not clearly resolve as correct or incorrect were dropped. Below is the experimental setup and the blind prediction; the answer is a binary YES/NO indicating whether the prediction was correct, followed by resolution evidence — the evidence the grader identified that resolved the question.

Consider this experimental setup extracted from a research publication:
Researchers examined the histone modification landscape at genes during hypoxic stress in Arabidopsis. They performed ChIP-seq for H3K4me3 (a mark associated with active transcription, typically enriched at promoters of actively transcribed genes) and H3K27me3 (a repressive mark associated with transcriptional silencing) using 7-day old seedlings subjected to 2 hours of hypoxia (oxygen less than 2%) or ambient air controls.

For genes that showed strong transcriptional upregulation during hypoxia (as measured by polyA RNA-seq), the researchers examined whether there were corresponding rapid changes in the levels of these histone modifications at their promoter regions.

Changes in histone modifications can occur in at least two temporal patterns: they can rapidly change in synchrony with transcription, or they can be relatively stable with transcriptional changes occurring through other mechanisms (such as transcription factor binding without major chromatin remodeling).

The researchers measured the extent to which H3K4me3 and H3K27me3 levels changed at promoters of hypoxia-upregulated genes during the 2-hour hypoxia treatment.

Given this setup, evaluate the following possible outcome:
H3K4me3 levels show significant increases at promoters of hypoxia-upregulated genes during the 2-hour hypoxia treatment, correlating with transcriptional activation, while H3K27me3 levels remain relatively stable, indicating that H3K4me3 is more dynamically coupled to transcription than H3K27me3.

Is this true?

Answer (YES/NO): NO